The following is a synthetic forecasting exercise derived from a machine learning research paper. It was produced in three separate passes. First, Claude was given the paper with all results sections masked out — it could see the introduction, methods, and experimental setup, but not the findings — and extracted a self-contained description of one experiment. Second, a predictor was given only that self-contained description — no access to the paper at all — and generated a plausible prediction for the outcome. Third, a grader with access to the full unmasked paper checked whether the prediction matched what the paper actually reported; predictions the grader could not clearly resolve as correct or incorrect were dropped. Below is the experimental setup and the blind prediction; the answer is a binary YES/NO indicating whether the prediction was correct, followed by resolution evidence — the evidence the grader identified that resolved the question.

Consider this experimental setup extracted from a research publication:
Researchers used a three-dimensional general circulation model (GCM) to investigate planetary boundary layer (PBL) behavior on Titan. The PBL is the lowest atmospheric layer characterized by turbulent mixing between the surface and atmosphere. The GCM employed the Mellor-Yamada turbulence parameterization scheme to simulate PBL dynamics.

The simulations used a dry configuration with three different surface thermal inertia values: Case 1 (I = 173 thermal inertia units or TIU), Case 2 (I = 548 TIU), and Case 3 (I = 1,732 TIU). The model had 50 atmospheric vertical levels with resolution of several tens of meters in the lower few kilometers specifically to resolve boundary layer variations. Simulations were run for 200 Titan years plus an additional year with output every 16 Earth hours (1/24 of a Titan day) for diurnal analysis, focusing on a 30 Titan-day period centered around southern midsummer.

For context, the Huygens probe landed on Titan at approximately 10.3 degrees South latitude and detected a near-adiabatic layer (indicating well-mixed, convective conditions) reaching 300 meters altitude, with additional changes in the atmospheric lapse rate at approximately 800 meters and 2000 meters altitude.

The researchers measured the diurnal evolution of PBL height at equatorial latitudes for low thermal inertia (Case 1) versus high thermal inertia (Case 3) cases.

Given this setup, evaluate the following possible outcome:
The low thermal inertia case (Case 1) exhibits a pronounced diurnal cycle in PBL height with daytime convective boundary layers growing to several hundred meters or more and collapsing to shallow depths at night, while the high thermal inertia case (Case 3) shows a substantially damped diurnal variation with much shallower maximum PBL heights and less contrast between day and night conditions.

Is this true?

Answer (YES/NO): NO